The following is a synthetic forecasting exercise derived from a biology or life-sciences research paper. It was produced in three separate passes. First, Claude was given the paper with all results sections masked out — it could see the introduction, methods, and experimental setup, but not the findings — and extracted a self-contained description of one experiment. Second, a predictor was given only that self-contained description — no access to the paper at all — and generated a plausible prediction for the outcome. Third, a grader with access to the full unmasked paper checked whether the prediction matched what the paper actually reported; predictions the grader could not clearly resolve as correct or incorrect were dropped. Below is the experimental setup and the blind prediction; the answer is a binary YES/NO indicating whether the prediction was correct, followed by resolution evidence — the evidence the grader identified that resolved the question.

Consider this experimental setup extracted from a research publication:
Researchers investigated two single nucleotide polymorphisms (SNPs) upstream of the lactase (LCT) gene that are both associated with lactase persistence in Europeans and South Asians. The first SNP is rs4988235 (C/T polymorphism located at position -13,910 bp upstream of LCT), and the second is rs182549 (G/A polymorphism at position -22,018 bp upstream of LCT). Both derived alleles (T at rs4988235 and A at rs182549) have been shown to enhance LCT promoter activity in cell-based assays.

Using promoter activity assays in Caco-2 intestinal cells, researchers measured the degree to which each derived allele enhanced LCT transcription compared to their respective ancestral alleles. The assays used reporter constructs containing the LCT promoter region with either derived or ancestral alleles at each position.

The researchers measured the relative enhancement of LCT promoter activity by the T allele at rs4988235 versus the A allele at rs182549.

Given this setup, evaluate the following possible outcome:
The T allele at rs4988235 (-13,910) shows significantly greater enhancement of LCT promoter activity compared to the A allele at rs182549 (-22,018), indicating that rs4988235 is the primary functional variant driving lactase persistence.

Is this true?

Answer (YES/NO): YES